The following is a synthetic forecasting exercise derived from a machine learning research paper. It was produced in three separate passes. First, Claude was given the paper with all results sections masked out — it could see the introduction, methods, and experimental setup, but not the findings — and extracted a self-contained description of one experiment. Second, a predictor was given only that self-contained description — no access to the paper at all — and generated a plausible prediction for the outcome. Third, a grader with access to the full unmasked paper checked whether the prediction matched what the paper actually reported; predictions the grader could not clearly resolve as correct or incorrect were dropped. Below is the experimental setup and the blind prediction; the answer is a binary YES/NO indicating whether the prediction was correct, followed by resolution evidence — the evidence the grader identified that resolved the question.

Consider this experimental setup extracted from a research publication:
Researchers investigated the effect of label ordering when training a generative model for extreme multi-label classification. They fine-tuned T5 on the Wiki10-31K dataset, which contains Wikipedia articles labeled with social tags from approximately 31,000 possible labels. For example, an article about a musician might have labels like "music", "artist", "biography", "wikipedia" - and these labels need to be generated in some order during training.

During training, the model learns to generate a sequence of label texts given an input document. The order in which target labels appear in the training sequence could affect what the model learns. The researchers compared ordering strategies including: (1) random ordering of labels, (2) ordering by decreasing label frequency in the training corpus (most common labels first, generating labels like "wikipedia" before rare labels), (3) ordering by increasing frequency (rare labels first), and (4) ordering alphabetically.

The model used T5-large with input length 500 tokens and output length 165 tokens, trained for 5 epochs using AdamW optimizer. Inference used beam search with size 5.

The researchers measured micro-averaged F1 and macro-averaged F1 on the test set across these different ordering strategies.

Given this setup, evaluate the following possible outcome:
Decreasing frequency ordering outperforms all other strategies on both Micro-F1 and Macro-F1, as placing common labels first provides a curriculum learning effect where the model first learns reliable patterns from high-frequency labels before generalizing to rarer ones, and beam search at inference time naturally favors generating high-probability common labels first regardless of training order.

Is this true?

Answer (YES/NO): NO